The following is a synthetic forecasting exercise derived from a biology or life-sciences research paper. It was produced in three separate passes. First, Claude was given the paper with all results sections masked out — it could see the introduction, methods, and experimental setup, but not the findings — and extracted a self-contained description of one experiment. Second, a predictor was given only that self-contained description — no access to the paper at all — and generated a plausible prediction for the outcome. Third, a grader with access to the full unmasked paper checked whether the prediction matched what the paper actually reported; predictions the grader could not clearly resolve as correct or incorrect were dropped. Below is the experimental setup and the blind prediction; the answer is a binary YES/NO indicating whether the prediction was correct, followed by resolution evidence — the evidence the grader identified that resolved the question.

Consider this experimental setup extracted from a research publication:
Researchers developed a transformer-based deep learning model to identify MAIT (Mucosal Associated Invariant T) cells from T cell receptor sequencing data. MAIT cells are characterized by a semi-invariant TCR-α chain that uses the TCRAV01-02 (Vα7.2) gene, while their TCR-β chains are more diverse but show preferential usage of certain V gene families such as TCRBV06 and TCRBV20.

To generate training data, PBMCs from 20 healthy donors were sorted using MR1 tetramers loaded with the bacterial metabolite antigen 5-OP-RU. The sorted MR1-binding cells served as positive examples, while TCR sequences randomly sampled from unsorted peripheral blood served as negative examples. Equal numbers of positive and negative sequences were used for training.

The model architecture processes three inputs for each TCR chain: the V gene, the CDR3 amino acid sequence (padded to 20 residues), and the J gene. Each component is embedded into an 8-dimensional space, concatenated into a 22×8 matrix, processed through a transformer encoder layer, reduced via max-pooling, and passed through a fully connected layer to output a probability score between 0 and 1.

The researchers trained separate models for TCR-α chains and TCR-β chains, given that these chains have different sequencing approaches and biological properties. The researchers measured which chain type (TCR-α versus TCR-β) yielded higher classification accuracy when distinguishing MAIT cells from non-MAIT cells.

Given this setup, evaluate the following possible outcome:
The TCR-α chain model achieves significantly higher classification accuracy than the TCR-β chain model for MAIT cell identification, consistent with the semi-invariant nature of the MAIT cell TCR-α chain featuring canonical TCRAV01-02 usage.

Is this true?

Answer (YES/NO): NO